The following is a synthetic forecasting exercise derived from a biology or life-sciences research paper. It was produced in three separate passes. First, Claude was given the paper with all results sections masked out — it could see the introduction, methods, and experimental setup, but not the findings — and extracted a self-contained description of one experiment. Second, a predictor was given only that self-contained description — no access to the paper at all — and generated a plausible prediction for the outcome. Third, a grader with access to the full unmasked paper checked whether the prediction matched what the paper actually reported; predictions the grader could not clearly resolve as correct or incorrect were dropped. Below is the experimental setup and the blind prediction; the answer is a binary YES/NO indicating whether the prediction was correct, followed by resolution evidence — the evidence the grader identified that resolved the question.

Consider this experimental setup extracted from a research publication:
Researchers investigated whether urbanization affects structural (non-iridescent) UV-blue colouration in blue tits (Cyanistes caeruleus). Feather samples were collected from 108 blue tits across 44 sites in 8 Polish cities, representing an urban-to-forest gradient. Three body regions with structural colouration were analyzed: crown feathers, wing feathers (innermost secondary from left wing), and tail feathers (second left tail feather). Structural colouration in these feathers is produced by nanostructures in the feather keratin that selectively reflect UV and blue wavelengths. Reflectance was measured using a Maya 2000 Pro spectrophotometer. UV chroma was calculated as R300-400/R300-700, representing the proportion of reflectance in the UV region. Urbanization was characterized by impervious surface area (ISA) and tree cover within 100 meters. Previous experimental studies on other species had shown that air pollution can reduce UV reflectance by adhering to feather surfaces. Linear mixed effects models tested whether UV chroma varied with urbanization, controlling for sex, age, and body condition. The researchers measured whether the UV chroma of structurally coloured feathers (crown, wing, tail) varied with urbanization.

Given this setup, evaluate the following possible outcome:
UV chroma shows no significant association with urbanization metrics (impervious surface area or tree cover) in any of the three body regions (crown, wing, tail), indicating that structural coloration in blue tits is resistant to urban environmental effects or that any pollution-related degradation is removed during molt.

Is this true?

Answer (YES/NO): NO